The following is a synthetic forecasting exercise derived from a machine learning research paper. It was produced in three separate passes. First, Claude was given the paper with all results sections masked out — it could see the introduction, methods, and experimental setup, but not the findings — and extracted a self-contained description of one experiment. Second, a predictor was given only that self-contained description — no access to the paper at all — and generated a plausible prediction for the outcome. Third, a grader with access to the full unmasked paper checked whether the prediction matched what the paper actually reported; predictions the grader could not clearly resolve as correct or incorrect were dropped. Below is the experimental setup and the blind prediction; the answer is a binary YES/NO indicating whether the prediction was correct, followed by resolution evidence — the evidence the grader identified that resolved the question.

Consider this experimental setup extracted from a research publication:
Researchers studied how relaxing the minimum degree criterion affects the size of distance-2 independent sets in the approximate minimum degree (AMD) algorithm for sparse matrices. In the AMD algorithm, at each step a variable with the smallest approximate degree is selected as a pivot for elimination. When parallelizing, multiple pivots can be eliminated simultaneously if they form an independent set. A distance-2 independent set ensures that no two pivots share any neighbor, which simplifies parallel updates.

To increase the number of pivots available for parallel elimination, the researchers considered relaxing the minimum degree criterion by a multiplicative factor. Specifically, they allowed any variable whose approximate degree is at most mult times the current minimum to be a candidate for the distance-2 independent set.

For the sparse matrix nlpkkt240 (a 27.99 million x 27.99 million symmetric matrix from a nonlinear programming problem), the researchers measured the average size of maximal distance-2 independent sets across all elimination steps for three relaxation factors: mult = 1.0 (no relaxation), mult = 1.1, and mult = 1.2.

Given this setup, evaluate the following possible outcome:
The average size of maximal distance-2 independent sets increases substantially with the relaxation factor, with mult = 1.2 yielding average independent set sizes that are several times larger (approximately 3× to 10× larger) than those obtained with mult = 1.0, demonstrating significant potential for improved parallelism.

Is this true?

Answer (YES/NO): NO